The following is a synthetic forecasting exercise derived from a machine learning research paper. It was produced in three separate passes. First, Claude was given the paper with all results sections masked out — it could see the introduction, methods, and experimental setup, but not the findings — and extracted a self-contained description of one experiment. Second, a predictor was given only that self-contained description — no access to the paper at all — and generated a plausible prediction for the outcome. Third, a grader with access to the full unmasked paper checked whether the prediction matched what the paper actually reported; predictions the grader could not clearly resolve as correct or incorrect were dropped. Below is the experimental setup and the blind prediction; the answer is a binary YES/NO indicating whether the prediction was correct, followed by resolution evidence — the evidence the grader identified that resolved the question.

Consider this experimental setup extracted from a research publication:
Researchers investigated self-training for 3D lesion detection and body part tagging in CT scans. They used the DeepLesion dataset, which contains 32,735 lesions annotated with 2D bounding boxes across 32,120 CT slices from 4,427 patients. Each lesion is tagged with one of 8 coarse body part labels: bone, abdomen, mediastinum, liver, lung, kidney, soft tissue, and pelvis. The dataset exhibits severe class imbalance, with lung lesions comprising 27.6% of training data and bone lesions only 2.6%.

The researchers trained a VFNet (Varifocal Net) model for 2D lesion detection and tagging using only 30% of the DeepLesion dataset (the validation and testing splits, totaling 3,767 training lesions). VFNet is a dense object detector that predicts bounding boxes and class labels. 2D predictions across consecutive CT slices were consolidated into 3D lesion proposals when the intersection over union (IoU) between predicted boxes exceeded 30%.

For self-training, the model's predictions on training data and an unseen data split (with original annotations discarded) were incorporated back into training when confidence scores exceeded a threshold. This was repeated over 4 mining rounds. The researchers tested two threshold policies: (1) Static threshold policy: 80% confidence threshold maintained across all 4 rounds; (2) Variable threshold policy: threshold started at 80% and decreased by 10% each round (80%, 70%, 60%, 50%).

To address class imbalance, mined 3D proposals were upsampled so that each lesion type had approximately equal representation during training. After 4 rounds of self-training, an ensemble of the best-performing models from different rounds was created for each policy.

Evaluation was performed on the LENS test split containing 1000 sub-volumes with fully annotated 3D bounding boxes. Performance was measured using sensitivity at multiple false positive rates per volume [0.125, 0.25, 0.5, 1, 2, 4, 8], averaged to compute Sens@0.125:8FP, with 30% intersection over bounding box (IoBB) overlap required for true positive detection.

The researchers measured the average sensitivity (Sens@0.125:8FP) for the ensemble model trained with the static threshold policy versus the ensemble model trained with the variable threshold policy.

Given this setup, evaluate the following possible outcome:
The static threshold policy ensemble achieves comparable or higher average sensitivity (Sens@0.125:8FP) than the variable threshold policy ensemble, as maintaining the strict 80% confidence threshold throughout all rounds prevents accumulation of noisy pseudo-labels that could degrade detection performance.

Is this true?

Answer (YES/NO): NO